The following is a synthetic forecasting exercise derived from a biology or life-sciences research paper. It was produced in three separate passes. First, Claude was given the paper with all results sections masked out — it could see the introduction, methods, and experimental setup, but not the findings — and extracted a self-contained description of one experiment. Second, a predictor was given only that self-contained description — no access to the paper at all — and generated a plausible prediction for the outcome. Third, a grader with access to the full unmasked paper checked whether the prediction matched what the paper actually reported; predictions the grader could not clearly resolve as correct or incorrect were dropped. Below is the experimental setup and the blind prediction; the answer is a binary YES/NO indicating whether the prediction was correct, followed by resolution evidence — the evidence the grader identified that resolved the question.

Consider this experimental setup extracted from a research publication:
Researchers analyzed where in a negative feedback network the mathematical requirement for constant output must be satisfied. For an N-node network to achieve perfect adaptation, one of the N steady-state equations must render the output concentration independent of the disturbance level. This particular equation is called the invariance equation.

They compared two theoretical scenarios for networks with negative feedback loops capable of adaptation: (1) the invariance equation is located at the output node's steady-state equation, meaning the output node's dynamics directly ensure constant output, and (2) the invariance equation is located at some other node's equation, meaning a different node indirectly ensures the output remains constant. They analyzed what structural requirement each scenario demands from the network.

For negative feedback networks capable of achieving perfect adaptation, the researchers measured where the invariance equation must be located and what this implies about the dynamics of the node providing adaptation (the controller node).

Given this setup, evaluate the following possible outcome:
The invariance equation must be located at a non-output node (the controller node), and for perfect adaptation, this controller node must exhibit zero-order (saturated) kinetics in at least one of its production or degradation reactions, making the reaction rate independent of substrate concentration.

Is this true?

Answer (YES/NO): NO